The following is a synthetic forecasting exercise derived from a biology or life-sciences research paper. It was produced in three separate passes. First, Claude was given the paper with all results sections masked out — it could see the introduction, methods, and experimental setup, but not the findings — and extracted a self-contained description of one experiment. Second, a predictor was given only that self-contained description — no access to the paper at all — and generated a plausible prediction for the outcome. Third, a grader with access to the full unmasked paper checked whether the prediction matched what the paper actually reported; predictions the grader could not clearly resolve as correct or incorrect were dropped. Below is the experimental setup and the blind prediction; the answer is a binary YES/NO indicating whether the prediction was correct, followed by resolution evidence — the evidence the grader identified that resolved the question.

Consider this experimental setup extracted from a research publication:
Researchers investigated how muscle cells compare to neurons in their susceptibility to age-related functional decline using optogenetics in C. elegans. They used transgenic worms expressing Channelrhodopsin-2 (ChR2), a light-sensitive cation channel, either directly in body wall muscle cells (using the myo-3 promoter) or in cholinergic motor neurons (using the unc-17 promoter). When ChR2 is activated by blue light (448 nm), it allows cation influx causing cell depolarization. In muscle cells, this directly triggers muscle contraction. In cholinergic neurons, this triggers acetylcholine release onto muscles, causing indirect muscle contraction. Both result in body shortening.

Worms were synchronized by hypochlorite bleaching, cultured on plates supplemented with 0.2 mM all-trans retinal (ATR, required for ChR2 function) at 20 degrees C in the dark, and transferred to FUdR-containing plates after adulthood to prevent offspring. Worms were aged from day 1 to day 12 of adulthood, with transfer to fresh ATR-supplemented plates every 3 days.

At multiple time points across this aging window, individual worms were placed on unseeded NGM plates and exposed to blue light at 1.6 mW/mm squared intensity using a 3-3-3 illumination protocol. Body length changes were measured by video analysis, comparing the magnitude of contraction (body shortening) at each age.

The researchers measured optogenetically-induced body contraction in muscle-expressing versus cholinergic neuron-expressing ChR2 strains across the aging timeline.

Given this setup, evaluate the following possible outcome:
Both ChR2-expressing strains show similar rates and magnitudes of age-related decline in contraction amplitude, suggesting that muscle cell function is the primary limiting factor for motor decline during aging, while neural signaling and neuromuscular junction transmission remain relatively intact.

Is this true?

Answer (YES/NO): NO